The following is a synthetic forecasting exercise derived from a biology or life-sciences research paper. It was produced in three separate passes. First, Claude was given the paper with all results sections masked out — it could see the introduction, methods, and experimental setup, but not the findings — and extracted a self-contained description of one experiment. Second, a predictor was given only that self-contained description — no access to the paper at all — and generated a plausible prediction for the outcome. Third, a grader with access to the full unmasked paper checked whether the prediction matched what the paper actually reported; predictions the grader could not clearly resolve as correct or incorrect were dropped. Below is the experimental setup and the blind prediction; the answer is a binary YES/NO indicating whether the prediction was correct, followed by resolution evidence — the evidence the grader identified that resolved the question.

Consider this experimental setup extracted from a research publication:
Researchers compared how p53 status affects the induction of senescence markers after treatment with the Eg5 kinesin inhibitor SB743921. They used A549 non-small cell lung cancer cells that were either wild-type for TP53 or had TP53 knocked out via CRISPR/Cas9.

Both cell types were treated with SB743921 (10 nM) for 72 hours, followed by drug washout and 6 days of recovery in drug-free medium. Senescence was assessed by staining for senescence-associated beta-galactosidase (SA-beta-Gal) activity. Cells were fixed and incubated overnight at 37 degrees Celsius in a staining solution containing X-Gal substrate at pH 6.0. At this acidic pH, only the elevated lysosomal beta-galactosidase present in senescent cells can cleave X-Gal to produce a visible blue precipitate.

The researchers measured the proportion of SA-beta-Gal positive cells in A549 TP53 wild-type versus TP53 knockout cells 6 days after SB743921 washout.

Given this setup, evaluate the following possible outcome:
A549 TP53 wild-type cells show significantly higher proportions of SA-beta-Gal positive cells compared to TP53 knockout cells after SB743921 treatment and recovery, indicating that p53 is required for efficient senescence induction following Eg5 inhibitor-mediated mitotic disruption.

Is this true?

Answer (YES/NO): YES